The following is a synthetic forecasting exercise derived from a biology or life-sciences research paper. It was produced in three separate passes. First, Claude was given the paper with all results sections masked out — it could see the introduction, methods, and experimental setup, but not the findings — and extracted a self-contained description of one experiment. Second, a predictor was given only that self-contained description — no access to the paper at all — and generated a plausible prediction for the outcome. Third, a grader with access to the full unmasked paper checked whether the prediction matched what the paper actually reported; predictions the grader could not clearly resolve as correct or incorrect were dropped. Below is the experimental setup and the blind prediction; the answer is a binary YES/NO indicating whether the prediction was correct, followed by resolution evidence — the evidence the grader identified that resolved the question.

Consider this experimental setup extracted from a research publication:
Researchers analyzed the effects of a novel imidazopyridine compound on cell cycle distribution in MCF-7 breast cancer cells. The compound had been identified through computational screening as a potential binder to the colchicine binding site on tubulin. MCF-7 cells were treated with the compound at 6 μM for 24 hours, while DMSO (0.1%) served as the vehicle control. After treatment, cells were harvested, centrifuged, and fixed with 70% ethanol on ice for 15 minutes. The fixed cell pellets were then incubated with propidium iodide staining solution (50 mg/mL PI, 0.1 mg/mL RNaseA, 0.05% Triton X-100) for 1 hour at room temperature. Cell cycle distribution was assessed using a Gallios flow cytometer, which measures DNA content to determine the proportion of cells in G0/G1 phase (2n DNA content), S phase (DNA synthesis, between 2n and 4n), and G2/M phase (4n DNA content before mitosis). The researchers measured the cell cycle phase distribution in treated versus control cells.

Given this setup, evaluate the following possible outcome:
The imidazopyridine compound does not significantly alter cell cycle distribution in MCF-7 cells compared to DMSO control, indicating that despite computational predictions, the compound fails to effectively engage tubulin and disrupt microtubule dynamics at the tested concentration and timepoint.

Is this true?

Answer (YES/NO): NO